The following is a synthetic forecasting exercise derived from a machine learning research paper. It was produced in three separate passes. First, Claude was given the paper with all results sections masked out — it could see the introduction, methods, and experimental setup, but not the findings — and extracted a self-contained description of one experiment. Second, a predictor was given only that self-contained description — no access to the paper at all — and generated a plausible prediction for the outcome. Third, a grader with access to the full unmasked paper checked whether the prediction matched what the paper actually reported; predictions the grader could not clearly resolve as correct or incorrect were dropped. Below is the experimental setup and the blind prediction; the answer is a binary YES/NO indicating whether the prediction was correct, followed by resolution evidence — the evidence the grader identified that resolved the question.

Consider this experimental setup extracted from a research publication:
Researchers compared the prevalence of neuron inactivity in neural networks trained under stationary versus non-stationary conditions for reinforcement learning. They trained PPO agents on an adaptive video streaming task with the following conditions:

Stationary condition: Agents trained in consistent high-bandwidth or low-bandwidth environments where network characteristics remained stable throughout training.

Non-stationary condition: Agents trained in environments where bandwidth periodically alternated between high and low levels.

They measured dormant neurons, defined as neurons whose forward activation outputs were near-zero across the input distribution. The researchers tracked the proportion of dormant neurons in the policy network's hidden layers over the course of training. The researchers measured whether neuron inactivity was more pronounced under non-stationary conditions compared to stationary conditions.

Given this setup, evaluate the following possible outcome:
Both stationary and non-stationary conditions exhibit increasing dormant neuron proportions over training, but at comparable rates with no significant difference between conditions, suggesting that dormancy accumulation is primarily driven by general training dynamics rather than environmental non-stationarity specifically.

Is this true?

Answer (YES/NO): NO